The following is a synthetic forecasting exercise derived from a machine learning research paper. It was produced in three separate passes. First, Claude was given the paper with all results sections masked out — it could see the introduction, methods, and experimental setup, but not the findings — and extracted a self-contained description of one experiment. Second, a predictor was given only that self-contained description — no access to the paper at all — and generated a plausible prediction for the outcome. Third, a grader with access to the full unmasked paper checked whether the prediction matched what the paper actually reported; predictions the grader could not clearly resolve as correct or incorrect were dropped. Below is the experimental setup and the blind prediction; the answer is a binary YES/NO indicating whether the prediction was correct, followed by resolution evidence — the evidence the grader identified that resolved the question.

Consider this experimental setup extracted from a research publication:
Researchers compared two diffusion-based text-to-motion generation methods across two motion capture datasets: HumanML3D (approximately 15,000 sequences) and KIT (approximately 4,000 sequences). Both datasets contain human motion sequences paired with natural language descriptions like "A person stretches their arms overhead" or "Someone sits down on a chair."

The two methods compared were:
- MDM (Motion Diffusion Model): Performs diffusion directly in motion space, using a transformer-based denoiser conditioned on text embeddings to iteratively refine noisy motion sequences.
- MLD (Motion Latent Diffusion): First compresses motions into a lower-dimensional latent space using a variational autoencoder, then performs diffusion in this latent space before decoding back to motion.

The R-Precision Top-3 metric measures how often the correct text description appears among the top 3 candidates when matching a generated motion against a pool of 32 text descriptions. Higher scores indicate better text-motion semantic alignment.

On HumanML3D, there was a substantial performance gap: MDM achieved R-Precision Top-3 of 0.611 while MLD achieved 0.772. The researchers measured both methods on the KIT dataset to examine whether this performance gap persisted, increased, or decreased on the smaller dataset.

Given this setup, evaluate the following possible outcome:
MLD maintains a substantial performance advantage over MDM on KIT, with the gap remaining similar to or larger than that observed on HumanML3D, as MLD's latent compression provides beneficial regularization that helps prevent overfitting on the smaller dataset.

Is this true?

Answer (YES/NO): YES